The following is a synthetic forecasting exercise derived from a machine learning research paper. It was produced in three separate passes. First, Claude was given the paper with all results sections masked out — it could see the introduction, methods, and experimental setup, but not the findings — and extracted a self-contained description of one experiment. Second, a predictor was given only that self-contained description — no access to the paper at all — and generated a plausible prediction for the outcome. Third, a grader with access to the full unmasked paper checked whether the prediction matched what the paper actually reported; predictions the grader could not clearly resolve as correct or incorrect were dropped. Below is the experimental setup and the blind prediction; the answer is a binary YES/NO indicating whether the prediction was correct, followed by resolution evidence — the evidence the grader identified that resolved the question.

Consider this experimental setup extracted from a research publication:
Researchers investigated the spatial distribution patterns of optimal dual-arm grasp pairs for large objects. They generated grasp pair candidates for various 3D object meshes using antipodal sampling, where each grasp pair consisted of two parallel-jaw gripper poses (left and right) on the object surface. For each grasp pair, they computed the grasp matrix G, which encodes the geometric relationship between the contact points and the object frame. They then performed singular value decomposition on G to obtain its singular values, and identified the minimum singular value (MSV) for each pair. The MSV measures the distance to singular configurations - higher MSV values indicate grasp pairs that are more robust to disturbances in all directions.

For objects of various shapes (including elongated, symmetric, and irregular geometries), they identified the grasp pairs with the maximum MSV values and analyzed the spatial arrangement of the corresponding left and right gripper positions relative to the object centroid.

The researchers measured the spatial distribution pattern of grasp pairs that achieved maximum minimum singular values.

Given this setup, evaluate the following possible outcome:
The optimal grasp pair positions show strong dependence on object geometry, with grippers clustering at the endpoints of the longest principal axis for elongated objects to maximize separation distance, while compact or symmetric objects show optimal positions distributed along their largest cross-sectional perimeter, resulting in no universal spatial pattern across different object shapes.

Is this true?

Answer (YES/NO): NO